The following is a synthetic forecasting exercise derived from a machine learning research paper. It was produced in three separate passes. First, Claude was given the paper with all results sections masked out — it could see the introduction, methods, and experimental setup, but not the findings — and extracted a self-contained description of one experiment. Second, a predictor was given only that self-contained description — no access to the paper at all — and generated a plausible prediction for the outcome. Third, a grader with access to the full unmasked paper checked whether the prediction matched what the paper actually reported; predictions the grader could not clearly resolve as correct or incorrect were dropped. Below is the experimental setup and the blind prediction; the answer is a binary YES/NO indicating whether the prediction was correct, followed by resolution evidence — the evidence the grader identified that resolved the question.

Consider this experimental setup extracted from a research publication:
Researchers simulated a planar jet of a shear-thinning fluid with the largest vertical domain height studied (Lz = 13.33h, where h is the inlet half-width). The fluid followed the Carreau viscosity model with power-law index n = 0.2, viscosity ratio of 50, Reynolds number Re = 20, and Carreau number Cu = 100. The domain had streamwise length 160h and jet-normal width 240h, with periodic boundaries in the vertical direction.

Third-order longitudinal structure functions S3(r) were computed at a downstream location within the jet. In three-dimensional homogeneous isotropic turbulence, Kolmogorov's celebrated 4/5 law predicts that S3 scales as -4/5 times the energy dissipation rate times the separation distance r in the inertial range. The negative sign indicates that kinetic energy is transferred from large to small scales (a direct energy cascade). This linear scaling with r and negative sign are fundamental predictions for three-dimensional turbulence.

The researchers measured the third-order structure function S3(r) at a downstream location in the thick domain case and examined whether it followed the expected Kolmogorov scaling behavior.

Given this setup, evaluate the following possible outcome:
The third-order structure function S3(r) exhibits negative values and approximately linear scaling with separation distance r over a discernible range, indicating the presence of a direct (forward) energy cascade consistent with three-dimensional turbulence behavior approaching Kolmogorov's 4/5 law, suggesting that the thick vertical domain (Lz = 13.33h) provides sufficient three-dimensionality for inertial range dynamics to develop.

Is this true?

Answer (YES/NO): YES